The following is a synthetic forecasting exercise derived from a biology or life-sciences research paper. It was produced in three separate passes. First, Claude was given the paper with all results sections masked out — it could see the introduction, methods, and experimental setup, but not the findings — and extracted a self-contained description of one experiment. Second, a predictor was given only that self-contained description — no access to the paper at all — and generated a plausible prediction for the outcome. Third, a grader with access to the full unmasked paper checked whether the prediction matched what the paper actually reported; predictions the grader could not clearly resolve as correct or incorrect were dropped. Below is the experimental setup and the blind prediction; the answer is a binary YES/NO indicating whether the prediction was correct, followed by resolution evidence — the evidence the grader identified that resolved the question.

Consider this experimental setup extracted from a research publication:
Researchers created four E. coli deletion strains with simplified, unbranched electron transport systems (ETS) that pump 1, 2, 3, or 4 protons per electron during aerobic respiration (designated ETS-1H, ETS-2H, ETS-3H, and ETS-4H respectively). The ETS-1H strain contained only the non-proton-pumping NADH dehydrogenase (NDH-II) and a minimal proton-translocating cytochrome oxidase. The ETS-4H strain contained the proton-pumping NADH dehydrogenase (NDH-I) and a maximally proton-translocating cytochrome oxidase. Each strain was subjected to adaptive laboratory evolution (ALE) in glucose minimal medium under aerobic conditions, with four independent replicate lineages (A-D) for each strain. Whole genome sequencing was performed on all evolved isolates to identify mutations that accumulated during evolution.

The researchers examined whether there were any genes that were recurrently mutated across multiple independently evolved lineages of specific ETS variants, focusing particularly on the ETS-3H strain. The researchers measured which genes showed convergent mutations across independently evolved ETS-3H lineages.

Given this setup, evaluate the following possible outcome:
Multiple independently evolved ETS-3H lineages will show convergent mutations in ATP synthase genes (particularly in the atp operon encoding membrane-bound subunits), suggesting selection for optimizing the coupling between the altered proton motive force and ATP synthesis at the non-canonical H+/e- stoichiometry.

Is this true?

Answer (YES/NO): NO